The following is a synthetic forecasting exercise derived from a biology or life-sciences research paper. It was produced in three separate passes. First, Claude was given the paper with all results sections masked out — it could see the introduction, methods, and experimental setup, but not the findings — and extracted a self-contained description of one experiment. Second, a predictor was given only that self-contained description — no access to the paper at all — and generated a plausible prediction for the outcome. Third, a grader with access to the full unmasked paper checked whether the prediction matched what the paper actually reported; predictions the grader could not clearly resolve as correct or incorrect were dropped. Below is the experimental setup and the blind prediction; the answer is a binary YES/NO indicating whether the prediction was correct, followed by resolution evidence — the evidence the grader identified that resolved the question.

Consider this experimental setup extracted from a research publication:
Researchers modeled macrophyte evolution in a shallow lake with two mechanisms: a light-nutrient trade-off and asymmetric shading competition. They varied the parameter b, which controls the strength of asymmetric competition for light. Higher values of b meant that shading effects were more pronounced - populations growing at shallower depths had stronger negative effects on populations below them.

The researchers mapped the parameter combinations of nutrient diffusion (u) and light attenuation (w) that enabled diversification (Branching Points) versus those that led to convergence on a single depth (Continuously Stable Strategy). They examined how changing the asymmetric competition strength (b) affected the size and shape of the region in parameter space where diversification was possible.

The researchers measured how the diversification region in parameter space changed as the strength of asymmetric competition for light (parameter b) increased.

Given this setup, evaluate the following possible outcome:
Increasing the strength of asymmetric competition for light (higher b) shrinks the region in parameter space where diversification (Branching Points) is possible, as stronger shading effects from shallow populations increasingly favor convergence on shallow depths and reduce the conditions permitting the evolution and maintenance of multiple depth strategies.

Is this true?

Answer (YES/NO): NO